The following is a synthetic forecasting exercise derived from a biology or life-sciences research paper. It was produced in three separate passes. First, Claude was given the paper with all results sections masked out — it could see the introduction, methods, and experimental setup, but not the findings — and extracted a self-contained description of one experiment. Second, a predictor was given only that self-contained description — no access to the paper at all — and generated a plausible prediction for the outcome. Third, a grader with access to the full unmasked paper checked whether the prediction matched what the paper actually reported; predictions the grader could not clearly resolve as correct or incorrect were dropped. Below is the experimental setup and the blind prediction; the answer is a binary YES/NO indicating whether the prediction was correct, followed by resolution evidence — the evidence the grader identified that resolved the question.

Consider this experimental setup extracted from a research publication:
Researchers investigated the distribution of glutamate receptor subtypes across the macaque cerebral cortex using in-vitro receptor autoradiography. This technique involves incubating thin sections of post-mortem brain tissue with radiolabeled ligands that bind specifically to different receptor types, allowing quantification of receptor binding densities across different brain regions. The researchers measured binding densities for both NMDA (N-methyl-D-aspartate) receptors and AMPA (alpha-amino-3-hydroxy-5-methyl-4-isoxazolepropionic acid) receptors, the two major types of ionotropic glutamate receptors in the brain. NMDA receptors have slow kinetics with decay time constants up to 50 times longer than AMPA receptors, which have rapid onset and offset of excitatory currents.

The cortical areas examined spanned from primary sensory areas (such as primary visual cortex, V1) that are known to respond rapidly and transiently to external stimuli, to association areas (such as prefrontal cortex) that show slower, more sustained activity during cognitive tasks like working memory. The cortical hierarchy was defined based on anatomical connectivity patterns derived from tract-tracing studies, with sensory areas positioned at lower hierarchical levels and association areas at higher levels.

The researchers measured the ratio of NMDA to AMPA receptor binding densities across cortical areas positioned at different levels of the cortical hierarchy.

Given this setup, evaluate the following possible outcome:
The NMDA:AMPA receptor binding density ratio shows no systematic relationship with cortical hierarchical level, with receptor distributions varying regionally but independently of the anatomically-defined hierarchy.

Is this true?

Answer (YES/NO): NO